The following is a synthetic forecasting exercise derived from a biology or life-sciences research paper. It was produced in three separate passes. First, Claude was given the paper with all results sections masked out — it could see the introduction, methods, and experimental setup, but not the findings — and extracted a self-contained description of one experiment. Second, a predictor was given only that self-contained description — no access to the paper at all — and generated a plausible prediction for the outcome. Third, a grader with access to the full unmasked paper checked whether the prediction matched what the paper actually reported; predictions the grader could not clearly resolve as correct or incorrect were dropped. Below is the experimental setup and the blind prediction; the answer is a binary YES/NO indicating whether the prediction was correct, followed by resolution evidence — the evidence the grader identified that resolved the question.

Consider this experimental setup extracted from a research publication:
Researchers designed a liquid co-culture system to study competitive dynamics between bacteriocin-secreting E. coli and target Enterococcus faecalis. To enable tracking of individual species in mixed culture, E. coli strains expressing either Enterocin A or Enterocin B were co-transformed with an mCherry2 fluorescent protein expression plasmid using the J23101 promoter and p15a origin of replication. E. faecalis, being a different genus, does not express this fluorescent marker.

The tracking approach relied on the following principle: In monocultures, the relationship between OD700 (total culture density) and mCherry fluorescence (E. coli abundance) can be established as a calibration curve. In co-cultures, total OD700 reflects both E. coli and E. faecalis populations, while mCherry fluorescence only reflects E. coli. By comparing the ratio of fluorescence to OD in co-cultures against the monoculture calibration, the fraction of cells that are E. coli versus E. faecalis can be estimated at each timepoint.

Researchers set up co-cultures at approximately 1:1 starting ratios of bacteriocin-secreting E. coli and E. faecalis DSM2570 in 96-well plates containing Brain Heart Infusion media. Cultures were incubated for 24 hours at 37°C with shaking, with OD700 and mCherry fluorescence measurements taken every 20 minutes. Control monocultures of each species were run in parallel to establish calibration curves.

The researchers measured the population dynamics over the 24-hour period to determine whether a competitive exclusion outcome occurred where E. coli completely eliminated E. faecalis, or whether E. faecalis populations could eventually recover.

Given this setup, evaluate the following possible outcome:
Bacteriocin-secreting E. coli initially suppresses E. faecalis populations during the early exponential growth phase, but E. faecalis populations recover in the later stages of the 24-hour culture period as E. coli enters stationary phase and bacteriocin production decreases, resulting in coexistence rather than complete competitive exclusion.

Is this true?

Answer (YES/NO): NO